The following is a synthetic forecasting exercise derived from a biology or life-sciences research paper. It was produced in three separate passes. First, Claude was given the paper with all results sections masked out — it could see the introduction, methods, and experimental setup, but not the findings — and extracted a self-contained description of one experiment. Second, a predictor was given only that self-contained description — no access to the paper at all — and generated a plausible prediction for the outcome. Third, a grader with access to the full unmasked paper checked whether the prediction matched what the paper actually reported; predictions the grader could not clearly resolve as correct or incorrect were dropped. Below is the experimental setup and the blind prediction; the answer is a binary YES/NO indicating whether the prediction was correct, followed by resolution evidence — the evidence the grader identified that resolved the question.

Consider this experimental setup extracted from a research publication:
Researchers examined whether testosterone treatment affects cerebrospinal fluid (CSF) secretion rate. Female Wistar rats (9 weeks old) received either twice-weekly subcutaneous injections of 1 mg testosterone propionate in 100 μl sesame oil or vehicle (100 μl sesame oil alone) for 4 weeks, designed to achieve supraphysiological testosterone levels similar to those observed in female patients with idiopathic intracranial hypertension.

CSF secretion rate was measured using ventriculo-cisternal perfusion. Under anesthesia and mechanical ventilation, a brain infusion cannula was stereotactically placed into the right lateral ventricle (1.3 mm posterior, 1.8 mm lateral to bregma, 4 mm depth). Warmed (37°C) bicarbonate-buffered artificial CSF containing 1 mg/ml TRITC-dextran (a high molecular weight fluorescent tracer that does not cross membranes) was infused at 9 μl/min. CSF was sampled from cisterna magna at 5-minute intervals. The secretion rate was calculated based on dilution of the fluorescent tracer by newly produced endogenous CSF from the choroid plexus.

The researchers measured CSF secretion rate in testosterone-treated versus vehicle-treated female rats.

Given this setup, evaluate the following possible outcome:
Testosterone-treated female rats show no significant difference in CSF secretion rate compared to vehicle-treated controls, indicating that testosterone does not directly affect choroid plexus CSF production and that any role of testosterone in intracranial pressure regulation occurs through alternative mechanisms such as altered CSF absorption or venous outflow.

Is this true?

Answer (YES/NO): NO